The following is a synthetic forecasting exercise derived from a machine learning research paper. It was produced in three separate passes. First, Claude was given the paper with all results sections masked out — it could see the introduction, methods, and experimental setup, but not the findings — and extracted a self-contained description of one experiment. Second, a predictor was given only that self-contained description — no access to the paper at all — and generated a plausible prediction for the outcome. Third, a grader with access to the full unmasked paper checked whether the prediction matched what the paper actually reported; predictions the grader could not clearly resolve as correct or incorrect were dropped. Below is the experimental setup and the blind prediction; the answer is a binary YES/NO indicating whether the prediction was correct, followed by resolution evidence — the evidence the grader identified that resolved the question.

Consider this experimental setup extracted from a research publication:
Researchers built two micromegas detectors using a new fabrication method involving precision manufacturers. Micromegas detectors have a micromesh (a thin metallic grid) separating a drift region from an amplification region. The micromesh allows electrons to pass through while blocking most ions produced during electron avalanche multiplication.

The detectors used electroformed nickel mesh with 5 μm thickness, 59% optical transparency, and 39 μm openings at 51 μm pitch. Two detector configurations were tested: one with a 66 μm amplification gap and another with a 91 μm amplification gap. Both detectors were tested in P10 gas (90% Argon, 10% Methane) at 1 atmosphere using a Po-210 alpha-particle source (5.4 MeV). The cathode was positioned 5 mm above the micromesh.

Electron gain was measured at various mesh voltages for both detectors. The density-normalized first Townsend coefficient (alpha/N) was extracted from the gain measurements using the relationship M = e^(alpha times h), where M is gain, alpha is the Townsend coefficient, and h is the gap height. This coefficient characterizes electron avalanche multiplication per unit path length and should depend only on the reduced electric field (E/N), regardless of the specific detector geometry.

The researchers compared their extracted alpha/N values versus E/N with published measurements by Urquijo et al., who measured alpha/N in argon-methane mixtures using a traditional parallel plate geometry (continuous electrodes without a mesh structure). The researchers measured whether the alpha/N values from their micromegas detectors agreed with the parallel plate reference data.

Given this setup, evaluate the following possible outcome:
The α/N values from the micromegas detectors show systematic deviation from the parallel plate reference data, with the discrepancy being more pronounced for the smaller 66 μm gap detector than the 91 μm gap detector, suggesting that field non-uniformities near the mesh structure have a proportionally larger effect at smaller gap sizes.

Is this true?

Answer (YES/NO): NO